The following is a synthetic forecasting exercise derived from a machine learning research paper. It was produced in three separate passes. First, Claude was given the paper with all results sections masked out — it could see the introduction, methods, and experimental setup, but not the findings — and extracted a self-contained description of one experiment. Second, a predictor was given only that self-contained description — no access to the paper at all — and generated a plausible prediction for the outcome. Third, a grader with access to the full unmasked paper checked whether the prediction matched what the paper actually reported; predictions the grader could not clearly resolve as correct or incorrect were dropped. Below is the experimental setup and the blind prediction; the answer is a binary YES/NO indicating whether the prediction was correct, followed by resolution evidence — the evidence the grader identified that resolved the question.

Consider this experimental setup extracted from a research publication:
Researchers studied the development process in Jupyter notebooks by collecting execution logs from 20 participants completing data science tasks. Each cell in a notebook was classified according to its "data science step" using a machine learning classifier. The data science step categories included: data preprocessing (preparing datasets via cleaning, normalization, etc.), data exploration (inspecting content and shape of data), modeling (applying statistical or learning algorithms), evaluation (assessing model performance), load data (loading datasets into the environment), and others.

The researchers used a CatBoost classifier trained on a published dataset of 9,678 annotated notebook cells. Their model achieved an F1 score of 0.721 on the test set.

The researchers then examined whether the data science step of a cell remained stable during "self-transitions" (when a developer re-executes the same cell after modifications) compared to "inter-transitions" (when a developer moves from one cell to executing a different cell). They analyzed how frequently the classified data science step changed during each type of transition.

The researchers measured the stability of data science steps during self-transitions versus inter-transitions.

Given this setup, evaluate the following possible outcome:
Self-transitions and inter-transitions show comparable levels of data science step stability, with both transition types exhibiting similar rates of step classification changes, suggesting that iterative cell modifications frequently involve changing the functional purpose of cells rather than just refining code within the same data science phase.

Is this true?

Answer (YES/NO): NO